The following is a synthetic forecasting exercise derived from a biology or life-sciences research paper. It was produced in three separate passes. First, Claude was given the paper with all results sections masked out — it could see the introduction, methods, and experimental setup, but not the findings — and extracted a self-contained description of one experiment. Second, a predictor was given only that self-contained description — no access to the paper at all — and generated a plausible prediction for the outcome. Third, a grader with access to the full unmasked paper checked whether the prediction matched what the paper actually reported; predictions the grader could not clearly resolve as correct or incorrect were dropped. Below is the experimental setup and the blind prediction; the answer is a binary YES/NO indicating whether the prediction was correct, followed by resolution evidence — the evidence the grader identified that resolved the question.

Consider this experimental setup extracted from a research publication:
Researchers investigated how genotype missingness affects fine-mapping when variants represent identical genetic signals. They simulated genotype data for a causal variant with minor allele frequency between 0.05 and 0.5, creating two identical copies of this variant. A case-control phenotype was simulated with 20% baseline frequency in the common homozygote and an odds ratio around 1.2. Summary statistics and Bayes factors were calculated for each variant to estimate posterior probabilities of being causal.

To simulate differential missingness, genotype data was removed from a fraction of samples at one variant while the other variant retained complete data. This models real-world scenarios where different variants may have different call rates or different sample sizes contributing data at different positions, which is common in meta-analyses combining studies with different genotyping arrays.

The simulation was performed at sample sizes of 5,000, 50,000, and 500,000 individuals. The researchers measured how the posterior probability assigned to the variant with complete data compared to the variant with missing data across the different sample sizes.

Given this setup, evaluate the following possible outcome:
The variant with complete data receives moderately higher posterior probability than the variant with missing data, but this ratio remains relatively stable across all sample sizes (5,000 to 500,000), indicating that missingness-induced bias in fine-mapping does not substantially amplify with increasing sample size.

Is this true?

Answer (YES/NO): NO